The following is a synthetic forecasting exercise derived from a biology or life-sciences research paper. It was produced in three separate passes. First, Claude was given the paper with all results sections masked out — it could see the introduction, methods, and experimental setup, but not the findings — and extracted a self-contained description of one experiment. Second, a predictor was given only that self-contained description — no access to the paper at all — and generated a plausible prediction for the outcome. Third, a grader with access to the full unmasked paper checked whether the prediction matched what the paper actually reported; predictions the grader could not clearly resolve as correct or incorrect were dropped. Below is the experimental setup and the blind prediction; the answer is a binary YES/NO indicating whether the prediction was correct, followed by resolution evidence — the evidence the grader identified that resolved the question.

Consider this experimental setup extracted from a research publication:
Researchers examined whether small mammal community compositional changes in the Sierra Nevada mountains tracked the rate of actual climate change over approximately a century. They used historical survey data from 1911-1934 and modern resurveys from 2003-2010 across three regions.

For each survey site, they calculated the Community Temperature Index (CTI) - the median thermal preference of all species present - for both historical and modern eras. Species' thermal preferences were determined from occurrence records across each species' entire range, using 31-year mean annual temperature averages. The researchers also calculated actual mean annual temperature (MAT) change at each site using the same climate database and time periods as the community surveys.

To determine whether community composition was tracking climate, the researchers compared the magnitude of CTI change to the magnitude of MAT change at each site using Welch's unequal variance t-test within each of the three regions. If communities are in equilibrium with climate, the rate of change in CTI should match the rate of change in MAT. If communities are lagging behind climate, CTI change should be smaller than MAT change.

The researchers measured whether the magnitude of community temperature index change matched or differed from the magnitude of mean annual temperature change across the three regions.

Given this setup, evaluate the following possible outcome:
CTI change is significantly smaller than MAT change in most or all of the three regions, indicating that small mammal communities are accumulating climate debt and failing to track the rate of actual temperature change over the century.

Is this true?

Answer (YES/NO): YES